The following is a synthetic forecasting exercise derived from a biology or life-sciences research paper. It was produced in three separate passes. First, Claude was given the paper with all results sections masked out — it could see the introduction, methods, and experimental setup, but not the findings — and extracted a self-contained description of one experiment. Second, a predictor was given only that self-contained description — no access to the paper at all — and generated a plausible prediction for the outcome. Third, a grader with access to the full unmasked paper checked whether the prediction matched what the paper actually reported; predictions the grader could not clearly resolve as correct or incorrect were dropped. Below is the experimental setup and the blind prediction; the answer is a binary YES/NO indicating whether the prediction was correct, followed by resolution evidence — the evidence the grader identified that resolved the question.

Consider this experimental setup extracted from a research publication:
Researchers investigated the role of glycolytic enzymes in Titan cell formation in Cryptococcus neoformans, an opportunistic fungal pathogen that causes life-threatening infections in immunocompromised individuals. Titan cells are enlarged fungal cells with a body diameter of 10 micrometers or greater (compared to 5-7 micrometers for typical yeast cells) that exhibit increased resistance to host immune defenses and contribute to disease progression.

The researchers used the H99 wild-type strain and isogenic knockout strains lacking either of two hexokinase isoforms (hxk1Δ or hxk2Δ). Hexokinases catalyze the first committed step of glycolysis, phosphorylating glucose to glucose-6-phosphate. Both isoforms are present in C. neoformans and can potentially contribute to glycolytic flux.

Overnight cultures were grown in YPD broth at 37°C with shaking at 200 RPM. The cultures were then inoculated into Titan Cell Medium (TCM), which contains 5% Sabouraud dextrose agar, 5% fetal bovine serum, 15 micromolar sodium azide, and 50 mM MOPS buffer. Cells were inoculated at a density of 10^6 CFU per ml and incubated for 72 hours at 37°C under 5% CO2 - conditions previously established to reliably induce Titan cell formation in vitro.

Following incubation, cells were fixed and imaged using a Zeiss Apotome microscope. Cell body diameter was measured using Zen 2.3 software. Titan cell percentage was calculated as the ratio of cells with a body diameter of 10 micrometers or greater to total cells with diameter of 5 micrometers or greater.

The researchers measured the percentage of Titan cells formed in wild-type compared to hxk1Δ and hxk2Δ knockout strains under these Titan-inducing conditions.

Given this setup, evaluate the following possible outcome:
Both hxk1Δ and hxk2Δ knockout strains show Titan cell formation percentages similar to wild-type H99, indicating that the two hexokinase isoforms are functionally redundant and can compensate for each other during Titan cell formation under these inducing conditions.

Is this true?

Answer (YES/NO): NO